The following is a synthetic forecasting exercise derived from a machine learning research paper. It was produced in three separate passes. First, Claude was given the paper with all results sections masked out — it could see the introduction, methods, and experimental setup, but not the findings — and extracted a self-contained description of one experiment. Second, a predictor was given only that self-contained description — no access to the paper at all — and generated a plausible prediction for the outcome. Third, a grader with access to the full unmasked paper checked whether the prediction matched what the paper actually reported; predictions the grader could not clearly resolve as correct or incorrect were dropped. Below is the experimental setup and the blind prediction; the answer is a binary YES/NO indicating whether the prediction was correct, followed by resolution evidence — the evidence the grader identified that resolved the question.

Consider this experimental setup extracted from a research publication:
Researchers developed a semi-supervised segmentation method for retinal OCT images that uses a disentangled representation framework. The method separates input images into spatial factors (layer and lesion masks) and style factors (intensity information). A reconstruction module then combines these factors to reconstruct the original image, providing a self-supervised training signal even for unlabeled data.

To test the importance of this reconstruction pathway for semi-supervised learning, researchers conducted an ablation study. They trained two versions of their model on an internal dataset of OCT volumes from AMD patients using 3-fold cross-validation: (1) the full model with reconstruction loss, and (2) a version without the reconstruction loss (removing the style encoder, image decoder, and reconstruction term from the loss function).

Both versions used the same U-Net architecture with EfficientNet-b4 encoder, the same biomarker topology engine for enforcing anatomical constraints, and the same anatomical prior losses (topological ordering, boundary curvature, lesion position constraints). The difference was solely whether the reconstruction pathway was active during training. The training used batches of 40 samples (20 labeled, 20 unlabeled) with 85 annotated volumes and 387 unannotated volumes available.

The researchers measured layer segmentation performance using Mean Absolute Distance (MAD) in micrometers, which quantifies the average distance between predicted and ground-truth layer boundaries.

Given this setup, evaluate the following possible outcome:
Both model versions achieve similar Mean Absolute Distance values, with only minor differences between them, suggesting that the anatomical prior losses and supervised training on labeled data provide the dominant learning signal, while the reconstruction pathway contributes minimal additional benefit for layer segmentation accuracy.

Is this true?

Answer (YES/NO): NO